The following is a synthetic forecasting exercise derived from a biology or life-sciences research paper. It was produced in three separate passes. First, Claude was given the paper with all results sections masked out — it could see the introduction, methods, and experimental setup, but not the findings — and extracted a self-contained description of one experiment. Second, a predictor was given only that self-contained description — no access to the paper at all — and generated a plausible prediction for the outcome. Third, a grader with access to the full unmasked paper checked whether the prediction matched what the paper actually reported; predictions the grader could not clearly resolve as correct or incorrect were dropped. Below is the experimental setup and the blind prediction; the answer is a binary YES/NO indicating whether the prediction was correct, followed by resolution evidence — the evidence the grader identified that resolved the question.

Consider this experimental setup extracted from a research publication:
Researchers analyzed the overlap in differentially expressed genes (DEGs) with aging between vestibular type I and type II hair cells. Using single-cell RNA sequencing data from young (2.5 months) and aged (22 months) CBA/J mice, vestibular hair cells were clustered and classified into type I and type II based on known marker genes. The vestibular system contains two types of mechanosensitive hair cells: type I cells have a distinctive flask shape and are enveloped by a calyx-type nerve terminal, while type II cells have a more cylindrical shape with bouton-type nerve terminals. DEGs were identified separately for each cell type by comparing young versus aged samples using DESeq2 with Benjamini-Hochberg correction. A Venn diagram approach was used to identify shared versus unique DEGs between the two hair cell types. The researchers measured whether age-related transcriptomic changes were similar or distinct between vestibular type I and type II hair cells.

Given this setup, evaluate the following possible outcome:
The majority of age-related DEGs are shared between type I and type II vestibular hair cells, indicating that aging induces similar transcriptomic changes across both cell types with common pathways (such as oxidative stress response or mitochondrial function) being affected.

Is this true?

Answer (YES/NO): YES